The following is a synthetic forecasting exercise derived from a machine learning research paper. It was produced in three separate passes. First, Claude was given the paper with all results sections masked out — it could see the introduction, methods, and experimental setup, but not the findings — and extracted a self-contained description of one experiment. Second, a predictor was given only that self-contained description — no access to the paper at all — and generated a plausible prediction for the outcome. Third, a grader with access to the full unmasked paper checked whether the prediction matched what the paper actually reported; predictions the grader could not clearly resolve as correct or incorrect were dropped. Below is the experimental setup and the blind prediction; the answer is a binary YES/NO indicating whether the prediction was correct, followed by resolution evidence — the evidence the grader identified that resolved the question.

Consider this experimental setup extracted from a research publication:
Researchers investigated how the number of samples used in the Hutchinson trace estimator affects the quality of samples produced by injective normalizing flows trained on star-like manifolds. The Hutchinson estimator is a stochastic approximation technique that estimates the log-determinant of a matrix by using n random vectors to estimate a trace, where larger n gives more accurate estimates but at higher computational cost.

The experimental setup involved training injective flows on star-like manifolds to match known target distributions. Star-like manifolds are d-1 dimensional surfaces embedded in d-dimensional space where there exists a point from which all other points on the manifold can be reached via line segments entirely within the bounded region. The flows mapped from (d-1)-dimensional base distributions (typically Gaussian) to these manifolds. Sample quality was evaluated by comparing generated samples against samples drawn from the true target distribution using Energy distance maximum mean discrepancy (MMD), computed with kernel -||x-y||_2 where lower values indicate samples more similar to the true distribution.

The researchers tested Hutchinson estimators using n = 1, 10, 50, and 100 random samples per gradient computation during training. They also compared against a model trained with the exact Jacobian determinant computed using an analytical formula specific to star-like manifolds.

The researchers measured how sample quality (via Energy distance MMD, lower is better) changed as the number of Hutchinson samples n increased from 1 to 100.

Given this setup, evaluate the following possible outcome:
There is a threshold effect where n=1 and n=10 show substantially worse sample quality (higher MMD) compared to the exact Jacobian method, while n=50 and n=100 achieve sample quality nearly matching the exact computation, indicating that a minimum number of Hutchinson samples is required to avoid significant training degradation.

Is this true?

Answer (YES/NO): NO